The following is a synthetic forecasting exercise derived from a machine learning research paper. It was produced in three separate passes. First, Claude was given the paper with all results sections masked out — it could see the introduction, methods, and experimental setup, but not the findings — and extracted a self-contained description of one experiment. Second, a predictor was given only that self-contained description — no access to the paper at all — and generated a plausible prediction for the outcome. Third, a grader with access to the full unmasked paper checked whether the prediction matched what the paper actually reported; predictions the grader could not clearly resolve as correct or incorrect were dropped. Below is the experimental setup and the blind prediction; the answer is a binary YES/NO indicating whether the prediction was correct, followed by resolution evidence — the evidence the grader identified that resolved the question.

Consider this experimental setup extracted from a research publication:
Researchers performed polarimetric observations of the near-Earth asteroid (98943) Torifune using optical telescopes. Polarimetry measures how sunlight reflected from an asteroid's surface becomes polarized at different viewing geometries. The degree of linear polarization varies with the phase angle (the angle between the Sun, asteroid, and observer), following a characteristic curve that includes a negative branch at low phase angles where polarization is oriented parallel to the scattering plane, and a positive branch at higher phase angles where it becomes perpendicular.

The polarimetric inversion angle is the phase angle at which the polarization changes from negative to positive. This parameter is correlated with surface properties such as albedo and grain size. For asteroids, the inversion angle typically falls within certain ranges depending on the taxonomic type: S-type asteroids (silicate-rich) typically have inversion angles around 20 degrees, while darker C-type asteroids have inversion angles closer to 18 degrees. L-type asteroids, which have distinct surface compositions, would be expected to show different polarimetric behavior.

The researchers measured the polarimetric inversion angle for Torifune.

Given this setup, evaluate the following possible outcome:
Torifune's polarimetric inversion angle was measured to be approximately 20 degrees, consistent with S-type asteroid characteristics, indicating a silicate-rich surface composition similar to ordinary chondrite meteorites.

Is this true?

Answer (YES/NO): YES